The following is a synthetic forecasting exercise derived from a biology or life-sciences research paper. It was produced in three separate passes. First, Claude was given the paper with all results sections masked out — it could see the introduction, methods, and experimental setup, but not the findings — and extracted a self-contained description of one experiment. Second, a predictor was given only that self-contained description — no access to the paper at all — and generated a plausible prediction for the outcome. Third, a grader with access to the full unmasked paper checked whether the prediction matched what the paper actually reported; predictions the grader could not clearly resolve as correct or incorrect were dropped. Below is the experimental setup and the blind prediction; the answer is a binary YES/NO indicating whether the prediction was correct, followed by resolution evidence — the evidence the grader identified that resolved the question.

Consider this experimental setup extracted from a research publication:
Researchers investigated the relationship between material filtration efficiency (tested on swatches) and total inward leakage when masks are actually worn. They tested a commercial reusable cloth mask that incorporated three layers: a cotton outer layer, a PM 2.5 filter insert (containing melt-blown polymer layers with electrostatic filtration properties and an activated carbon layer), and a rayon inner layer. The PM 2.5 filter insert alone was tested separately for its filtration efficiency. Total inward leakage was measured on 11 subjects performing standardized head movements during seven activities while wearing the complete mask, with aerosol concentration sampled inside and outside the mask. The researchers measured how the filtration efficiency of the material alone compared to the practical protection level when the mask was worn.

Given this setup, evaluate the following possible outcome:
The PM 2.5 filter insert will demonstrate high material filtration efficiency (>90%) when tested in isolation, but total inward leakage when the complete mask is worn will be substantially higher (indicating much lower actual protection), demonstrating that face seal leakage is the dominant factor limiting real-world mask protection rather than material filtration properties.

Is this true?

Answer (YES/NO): YES